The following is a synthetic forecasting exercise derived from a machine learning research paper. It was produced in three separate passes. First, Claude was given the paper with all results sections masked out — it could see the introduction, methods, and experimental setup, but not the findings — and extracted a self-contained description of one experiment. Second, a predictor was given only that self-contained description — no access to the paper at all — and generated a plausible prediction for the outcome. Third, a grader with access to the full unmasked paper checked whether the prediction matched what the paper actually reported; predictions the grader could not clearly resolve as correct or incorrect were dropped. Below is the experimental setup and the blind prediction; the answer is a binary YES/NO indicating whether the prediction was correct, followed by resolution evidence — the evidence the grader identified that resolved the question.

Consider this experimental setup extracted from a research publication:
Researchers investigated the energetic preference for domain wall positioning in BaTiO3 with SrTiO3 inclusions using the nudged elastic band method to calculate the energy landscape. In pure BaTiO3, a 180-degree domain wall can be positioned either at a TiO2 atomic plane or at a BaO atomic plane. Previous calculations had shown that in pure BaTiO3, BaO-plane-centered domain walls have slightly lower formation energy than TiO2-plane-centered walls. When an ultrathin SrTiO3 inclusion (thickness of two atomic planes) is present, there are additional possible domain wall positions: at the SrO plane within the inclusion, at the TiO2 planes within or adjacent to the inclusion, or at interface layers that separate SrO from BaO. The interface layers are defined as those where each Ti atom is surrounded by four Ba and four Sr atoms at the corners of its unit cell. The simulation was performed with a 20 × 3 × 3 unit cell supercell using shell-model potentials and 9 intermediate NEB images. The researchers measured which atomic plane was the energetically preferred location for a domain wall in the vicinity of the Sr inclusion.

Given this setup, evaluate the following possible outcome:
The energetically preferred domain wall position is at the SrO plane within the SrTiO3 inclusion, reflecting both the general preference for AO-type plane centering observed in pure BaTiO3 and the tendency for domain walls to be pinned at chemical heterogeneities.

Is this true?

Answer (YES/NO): NO